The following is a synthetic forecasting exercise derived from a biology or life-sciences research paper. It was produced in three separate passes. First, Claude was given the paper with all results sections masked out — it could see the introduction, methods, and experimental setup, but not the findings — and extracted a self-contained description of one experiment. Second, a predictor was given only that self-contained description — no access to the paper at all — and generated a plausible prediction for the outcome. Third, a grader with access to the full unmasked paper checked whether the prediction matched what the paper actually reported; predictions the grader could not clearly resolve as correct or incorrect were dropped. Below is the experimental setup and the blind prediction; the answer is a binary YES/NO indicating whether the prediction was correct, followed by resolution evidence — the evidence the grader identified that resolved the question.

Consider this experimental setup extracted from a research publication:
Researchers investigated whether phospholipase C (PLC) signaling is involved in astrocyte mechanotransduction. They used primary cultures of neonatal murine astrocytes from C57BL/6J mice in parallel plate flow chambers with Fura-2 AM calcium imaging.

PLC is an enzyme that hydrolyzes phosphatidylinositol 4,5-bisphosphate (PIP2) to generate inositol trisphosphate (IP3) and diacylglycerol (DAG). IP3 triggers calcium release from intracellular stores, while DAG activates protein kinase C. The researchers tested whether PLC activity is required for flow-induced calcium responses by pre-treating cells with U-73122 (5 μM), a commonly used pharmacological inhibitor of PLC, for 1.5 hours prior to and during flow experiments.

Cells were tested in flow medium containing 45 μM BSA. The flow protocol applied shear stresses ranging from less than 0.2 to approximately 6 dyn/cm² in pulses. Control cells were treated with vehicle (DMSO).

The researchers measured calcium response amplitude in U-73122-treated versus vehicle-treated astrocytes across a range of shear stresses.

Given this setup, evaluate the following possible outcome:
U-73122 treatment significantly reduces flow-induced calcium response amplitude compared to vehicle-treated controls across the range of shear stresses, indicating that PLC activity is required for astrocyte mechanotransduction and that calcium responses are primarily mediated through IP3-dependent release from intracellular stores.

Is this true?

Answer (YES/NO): NO